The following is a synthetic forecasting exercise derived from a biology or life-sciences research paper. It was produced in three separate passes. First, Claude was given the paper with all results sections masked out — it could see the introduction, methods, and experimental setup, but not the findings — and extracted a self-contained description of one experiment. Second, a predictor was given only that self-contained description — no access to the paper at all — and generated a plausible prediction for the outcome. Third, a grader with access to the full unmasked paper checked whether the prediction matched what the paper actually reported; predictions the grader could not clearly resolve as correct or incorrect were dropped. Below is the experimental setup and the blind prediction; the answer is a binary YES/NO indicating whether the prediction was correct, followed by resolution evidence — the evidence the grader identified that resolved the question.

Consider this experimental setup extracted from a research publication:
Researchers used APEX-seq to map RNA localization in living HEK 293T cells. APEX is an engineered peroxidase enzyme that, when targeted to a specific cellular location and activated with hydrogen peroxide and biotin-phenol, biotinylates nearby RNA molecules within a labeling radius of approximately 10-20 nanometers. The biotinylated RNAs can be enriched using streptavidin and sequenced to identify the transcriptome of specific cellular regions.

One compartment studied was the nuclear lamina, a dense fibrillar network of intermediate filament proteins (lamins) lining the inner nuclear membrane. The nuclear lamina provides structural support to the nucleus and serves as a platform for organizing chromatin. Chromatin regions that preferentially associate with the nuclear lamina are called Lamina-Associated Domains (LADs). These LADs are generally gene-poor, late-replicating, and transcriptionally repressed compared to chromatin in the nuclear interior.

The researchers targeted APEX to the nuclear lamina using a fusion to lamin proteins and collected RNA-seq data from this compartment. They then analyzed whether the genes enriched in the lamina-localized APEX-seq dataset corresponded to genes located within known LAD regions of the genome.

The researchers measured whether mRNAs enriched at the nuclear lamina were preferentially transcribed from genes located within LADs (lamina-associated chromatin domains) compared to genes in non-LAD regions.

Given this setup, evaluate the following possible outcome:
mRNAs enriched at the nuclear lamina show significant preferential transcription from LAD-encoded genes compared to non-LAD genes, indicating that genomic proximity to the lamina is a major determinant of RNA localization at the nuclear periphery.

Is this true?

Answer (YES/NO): YES